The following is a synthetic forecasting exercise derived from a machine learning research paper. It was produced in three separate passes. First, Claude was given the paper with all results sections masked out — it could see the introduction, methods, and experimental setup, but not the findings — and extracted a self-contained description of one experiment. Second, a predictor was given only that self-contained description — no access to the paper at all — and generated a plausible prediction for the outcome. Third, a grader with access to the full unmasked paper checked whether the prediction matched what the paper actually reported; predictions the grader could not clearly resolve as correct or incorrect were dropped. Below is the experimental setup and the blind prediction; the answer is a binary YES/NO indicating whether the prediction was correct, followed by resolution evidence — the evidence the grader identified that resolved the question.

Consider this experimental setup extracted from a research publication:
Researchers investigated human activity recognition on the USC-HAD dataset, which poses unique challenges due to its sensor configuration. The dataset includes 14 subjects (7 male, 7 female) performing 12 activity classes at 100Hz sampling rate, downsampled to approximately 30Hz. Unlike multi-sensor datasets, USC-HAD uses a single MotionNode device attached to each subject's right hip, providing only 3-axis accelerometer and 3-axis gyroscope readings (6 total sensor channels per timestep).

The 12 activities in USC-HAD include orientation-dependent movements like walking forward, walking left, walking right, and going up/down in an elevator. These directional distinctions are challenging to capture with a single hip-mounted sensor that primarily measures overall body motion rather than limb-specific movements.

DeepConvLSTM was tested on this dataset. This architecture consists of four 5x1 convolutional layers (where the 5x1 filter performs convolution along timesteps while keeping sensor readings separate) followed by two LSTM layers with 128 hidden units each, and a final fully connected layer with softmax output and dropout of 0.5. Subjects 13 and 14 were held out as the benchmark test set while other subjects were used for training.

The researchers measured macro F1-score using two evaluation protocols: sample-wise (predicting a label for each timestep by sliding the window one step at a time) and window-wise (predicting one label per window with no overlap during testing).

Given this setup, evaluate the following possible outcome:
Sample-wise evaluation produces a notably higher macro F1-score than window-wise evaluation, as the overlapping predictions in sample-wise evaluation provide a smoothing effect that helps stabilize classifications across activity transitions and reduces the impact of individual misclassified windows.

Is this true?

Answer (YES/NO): NO